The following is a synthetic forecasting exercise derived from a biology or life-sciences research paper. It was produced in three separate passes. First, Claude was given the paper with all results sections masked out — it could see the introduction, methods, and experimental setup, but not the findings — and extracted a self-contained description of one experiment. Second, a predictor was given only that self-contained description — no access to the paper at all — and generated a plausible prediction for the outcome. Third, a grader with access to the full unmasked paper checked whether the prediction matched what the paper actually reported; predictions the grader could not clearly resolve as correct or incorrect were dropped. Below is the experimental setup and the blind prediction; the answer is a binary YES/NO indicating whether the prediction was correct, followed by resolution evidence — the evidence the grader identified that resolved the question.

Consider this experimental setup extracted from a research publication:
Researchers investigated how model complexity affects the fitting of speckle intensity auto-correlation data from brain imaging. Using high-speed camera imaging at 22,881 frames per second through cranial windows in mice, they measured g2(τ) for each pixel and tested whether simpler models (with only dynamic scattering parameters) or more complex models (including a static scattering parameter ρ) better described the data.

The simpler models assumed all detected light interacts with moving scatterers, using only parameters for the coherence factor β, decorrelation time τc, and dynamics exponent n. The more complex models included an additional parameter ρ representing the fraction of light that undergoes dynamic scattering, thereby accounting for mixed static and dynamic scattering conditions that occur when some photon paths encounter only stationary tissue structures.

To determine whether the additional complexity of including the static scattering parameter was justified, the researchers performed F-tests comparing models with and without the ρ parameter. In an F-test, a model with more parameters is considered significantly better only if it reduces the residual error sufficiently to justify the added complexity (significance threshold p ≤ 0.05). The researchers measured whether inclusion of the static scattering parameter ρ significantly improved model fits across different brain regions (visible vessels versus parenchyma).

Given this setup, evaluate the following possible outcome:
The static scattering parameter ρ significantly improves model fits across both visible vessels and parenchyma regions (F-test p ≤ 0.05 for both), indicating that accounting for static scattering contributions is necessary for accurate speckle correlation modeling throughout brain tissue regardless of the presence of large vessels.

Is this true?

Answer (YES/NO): NO